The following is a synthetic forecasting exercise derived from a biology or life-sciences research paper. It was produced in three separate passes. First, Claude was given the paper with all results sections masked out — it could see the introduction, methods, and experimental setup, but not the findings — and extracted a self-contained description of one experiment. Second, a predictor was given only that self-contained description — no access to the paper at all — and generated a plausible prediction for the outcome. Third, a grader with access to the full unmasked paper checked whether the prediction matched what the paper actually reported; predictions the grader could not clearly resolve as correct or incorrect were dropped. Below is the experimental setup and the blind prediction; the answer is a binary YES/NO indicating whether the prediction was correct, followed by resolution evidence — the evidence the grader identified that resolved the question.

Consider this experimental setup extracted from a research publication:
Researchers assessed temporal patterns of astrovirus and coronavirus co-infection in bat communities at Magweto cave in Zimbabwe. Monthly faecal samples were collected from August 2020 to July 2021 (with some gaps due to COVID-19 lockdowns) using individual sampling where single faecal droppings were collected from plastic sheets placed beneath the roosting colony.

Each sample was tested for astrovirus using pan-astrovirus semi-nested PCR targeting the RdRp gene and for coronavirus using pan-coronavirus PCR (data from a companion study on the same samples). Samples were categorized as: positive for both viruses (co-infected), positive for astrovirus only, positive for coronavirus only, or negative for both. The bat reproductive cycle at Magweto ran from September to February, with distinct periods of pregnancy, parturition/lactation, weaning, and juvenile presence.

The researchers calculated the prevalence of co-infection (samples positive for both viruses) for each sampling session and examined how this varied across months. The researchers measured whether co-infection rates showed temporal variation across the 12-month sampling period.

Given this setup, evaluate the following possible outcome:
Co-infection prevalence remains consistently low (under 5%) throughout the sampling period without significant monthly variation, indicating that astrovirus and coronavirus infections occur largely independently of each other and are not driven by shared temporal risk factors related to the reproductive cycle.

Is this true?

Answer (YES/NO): NO